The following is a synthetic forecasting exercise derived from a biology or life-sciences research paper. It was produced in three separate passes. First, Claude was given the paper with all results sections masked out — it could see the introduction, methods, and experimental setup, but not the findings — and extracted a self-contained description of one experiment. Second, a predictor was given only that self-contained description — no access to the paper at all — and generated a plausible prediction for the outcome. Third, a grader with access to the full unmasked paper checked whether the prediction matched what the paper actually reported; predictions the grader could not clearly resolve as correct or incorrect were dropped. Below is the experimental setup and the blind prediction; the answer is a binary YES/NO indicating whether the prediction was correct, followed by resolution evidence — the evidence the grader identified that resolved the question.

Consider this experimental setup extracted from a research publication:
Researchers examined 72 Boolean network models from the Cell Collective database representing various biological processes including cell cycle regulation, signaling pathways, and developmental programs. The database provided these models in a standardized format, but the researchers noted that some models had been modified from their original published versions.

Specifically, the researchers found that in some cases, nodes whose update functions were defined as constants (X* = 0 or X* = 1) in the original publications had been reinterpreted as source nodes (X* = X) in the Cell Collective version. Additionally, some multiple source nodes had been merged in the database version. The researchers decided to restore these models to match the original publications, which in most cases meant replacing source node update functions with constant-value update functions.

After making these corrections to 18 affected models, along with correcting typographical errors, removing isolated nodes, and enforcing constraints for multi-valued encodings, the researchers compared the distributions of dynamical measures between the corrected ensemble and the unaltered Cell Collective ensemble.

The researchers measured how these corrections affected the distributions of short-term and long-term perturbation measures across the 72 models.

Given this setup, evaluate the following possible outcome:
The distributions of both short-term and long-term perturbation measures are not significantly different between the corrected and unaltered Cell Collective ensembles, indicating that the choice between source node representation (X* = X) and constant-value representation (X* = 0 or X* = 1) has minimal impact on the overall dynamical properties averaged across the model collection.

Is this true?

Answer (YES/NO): YES